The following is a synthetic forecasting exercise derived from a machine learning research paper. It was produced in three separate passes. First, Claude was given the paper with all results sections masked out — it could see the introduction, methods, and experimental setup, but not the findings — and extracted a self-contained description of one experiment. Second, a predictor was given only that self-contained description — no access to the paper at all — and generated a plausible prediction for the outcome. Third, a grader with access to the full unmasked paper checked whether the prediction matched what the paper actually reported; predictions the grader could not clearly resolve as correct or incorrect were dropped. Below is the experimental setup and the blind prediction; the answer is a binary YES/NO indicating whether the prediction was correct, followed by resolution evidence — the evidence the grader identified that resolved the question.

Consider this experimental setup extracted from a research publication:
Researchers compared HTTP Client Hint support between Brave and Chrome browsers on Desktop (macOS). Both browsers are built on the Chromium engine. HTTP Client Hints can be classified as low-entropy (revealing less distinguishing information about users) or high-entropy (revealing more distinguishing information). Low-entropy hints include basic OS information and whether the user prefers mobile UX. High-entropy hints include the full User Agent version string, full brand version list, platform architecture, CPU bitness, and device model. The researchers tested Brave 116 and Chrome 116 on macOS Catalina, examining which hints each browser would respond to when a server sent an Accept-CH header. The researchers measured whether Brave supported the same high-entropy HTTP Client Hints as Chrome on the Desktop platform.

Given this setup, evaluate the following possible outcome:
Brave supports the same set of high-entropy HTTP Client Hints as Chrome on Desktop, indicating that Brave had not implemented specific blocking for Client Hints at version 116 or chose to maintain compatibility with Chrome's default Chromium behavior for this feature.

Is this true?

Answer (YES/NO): NO